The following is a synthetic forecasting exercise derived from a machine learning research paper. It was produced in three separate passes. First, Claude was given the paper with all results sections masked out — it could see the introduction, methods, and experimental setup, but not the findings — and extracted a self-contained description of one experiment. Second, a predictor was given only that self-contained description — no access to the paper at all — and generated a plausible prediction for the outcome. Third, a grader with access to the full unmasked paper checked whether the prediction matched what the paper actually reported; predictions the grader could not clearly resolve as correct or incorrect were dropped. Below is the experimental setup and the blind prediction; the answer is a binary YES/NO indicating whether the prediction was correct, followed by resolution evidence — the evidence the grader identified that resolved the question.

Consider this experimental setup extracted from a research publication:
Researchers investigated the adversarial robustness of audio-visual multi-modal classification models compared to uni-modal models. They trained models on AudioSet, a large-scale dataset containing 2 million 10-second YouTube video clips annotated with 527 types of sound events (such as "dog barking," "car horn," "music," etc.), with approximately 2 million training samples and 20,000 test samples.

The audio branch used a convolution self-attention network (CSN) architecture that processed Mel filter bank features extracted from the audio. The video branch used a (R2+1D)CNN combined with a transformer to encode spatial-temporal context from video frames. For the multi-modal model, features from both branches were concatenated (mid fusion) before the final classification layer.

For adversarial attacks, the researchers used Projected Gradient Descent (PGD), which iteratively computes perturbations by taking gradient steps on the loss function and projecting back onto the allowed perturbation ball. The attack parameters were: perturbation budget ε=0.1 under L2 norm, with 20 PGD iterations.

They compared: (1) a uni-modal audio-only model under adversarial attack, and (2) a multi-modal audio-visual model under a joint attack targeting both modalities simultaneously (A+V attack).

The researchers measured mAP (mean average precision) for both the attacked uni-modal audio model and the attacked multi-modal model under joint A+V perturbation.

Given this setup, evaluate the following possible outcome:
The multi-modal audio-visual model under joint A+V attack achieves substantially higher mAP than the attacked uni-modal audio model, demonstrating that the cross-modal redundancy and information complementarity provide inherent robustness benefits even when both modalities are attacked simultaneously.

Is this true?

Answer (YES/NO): NO